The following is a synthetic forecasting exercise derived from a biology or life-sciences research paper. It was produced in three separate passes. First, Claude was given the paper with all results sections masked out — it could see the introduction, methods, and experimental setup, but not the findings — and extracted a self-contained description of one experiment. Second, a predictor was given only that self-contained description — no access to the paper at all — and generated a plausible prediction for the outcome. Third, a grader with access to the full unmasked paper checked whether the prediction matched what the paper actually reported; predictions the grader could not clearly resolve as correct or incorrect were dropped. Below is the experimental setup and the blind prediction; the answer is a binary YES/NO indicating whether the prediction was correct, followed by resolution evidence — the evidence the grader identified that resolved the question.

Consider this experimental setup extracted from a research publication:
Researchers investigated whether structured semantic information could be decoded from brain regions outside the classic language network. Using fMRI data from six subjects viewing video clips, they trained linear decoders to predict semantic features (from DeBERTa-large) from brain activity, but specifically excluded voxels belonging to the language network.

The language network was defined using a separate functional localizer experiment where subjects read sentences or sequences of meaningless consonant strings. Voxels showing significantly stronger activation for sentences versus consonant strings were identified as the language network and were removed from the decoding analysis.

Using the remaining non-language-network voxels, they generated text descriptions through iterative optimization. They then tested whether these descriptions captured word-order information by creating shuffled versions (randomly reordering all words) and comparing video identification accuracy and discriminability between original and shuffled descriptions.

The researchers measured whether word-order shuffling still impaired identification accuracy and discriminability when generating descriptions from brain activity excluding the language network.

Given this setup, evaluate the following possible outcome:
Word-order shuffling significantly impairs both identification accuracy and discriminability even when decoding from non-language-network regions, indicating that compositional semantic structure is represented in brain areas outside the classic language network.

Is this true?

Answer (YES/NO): YES